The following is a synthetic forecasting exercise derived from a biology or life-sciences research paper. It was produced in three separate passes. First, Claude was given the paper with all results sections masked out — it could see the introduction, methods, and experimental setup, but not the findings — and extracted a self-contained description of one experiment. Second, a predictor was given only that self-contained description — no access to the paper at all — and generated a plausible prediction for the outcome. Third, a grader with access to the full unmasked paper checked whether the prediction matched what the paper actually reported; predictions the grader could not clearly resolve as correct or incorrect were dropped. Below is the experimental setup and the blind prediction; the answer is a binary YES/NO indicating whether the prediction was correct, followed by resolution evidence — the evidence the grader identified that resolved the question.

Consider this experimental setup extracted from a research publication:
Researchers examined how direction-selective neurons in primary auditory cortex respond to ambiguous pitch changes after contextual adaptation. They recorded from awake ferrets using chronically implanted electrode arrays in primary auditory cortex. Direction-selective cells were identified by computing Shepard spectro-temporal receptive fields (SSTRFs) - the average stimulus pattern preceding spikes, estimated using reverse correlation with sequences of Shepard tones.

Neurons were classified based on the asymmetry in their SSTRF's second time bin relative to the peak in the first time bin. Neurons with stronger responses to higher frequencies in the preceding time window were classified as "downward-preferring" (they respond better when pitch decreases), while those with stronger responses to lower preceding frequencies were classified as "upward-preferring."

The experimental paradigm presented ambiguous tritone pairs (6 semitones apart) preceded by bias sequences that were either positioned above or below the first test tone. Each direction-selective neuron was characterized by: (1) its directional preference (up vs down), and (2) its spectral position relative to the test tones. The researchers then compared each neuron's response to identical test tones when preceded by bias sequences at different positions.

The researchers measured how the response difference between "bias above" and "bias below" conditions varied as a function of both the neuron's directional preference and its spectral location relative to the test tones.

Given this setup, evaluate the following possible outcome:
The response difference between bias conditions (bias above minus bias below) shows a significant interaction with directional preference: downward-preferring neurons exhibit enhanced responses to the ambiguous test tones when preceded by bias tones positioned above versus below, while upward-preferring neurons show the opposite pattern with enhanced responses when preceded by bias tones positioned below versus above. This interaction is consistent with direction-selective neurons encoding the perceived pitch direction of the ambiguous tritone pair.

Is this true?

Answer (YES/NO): YES